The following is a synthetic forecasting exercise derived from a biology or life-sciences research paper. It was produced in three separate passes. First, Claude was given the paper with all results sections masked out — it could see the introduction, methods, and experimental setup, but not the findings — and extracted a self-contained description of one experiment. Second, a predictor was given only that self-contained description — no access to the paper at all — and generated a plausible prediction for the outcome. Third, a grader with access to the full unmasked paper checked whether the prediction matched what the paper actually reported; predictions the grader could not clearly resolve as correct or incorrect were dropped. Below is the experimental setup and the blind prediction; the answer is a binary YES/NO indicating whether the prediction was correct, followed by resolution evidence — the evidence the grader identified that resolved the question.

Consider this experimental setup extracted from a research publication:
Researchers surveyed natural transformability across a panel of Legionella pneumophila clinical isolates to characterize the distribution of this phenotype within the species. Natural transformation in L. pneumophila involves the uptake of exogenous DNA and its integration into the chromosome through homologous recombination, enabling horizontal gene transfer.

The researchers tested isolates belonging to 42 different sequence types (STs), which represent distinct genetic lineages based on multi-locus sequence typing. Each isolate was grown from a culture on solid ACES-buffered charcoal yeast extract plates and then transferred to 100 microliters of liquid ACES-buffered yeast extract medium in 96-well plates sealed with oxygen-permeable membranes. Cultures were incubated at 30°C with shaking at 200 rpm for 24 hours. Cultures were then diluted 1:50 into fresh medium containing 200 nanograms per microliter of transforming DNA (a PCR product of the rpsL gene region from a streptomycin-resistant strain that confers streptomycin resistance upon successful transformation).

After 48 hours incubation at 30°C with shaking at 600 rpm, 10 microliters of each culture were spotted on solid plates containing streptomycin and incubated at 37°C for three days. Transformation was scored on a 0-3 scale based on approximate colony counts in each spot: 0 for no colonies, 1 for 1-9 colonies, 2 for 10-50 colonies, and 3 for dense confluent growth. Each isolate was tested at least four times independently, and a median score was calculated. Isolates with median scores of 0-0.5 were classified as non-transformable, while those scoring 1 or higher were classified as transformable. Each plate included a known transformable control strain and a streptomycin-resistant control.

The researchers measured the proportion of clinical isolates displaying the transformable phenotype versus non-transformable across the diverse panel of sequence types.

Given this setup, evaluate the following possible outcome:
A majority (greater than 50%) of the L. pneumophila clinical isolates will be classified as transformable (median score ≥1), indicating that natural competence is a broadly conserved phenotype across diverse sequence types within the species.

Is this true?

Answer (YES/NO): YES